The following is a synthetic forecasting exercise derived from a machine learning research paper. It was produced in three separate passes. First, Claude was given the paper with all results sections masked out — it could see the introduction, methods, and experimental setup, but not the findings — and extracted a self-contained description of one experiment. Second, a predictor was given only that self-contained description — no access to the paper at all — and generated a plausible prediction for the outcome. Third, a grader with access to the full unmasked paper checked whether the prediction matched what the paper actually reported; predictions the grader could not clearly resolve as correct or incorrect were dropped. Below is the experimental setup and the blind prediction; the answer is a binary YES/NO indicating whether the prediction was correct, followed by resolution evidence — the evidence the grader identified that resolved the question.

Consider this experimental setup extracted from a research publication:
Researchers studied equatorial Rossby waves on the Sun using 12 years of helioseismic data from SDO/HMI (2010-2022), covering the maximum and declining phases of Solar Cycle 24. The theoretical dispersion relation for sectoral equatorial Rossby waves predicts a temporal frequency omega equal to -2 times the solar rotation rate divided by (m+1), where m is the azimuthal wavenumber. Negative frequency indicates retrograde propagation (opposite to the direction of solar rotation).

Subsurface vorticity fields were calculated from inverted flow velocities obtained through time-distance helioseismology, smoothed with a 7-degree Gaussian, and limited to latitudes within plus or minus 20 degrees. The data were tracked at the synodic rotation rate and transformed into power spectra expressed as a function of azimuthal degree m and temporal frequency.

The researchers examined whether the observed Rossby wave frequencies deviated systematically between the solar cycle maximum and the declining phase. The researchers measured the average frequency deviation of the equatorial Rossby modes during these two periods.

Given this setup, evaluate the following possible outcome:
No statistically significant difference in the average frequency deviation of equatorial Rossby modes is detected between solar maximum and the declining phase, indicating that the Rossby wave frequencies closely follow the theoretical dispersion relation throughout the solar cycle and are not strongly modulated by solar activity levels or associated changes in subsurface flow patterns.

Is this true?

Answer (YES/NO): NO